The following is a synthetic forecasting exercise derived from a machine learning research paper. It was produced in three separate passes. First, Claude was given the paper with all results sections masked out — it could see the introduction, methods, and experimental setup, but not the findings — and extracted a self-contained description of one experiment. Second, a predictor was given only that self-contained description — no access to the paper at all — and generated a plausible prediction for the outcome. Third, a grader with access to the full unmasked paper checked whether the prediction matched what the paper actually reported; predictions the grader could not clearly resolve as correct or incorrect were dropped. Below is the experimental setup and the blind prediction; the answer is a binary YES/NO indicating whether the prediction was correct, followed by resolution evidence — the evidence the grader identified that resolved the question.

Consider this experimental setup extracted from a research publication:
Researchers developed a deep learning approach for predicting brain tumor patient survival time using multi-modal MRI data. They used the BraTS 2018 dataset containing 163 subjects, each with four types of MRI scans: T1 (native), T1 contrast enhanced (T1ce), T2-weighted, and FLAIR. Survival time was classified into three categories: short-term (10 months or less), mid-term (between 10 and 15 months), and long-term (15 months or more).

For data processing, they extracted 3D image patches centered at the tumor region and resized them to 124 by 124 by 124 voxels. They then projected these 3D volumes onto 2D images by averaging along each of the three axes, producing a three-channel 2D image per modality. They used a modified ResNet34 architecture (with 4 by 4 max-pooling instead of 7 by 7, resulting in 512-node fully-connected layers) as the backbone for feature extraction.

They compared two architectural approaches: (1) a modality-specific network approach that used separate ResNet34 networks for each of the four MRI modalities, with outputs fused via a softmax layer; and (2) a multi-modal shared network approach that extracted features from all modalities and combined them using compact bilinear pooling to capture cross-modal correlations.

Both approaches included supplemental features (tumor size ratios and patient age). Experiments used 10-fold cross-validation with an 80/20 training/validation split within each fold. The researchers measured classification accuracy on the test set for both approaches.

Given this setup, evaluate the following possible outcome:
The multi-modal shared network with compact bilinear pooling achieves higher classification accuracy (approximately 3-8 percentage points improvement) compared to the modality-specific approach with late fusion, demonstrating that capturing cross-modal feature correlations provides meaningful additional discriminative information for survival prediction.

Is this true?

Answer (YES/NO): NO